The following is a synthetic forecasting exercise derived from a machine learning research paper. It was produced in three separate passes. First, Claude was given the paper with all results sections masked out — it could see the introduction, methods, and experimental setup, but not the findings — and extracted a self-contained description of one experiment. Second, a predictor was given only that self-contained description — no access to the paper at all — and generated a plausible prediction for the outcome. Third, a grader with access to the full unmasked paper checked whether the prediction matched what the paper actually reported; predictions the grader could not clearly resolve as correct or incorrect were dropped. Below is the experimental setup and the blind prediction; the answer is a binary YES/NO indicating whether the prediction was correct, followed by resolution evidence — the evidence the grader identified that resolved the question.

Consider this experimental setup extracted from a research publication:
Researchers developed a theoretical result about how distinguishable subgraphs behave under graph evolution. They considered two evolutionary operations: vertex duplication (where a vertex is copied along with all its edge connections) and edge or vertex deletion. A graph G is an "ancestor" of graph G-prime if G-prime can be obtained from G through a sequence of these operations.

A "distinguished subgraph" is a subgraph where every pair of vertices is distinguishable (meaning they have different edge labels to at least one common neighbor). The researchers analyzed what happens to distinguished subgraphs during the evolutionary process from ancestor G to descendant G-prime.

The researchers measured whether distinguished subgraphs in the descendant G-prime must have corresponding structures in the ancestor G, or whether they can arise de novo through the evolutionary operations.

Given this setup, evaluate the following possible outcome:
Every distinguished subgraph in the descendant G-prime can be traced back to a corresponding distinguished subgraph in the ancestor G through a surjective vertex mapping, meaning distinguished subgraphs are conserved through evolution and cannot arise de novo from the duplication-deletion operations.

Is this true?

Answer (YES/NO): YES